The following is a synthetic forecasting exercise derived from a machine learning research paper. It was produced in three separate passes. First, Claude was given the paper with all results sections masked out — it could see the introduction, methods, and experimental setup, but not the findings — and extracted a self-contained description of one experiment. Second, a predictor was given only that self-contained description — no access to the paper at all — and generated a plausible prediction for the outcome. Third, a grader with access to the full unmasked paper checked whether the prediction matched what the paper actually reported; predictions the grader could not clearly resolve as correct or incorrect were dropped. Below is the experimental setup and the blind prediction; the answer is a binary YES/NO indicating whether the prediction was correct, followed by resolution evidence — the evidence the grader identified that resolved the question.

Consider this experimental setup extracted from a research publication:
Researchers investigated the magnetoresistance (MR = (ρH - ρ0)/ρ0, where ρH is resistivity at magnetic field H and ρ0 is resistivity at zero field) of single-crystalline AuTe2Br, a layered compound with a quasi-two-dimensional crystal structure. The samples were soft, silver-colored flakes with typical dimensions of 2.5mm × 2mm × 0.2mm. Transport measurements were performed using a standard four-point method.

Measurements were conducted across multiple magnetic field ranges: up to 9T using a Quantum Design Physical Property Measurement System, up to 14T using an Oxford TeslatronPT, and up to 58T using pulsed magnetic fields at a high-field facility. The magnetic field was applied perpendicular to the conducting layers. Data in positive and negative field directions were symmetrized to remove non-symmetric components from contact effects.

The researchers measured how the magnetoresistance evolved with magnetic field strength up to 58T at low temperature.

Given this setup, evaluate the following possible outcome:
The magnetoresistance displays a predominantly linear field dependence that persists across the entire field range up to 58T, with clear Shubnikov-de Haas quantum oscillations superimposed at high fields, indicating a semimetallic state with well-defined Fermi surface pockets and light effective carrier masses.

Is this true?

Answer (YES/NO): NO